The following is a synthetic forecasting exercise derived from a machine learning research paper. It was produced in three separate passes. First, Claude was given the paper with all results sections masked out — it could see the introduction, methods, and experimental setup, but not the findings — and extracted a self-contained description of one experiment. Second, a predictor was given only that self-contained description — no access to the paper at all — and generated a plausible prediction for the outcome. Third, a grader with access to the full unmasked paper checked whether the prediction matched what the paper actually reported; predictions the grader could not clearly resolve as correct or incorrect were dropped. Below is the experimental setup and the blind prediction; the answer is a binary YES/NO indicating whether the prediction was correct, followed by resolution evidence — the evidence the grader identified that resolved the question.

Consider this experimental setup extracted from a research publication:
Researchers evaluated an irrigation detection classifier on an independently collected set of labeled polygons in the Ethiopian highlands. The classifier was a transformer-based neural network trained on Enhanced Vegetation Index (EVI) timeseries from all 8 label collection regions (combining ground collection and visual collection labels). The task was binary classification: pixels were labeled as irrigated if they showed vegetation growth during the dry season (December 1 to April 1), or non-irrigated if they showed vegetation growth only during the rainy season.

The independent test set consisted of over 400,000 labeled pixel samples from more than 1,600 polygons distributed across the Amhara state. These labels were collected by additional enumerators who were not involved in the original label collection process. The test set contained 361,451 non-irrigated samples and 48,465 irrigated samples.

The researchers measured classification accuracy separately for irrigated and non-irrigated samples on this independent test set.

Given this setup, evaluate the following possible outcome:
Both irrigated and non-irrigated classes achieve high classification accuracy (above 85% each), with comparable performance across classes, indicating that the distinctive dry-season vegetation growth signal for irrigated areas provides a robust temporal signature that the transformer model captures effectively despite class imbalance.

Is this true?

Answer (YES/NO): YES